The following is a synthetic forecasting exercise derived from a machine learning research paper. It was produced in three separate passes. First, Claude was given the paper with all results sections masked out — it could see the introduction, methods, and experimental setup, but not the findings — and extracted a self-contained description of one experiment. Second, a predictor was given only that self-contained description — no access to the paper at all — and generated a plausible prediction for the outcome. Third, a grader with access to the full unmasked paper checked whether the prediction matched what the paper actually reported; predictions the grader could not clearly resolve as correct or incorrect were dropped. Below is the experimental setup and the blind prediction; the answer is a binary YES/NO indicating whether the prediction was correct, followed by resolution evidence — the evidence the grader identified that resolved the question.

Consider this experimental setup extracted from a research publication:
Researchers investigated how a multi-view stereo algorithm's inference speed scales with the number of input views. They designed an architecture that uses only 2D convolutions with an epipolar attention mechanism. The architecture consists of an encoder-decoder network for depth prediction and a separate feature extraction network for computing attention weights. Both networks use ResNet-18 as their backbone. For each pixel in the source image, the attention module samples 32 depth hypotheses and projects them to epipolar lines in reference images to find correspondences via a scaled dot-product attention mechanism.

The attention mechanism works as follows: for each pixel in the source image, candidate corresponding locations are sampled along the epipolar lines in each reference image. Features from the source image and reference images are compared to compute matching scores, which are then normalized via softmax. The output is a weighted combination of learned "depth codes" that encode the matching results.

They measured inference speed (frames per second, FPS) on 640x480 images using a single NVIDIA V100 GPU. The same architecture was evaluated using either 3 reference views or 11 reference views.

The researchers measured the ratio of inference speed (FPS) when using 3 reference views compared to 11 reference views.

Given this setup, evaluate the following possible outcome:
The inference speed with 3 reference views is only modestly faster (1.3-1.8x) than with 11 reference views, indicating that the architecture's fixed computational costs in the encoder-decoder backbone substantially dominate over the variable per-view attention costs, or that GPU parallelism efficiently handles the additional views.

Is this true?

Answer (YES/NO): NO